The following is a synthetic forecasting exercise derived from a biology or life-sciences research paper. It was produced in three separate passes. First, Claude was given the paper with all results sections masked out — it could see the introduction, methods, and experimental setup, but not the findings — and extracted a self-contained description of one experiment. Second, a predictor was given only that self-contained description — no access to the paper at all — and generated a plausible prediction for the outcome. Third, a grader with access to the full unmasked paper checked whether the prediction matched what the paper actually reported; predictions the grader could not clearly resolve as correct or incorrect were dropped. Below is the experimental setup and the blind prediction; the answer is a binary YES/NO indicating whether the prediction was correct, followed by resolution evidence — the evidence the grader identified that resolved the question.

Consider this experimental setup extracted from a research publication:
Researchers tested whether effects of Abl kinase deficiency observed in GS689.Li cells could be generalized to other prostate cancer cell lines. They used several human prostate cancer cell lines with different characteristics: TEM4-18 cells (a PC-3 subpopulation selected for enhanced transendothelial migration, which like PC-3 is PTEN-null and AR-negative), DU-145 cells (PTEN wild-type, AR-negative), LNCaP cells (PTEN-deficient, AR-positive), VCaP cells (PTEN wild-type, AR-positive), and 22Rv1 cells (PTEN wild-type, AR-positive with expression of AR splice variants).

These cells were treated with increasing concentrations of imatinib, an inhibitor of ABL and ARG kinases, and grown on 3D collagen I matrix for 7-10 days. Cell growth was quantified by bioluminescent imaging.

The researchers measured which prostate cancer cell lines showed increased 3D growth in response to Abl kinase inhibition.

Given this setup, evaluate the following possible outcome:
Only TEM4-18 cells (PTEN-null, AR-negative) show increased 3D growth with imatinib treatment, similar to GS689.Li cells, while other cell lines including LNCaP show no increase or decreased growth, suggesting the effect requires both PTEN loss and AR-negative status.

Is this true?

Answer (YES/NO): NO